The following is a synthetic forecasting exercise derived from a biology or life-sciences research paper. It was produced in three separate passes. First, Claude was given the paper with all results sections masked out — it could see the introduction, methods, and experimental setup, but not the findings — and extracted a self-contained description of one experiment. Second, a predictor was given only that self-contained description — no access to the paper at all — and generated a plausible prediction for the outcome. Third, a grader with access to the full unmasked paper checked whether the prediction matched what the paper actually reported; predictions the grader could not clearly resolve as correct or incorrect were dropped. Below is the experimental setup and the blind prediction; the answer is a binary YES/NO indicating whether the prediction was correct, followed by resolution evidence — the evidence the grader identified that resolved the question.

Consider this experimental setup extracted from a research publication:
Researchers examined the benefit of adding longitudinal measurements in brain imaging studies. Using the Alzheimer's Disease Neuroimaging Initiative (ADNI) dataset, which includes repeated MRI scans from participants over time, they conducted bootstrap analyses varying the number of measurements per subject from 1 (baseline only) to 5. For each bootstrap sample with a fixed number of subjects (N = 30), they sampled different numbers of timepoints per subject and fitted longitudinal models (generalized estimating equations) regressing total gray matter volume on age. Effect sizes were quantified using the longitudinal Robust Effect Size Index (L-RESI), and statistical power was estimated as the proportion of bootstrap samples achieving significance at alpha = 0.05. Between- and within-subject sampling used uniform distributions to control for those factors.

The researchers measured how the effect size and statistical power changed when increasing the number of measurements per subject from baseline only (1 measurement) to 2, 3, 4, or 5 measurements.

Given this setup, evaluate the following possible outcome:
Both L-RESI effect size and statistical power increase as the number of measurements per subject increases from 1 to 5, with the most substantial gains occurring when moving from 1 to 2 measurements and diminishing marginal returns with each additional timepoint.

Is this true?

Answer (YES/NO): YES